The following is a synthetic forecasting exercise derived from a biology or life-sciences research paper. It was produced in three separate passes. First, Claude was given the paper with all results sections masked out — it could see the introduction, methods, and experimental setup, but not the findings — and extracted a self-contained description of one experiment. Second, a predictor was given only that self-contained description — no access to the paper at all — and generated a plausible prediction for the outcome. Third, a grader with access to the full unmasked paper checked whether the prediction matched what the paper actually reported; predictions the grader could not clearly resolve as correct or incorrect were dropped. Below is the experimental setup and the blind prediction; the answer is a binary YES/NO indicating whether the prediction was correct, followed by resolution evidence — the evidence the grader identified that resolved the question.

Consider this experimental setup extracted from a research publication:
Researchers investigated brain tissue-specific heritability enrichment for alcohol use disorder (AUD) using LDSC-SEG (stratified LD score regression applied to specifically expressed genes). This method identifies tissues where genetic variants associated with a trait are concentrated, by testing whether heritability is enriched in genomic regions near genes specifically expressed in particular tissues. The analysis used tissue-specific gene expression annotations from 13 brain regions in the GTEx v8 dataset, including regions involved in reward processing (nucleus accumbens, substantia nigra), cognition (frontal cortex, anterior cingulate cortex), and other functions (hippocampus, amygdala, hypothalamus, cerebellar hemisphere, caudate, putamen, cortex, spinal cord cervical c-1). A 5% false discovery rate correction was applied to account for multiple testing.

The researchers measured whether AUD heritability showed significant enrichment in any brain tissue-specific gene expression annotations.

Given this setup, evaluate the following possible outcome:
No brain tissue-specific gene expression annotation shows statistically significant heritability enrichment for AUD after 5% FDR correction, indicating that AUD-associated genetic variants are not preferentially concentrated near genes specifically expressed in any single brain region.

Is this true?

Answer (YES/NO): NO